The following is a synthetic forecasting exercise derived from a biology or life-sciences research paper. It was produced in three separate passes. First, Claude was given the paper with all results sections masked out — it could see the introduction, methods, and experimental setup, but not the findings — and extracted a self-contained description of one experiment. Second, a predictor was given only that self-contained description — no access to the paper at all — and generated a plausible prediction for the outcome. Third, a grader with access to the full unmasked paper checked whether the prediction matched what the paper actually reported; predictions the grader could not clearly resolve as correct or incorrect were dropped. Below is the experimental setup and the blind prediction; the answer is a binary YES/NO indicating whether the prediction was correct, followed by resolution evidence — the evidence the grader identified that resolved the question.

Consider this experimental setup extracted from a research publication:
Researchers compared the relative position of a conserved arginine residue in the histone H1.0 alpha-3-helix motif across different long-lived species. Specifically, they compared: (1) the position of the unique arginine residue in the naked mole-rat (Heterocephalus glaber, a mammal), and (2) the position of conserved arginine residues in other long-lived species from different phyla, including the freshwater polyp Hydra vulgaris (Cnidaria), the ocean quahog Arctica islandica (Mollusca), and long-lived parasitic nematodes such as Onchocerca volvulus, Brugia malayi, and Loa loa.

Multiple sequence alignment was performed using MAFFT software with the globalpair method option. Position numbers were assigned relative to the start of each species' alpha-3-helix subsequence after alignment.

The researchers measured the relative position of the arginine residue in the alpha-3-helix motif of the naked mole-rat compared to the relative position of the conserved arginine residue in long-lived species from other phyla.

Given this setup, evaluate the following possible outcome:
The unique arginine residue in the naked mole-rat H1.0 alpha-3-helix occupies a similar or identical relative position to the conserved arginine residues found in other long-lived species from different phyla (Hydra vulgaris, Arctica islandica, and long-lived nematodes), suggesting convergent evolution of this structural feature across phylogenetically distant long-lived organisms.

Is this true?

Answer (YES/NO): YES